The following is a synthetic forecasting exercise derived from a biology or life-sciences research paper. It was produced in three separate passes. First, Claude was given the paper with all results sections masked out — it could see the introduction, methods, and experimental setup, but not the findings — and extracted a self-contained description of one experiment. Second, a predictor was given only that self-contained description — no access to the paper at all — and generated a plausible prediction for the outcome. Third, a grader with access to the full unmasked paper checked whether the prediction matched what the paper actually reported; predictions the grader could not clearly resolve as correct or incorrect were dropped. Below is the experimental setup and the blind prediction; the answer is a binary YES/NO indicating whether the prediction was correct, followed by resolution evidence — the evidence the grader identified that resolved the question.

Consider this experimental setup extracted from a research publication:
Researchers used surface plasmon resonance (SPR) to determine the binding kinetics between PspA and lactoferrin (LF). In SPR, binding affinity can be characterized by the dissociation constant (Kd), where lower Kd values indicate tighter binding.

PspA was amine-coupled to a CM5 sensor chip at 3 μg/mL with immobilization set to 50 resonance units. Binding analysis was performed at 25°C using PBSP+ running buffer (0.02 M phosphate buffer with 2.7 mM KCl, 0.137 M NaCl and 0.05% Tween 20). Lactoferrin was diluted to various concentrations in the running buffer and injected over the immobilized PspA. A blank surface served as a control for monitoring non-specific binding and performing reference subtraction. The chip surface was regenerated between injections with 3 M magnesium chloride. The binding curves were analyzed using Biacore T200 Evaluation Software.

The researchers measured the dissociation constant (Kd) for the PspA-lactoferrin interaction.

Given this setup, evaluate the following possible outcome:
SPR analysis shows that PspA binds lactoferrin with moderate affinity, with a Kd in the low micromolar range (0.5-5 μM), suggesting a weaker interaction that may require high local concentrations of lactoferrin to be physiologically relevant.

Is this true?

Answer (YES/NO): NO